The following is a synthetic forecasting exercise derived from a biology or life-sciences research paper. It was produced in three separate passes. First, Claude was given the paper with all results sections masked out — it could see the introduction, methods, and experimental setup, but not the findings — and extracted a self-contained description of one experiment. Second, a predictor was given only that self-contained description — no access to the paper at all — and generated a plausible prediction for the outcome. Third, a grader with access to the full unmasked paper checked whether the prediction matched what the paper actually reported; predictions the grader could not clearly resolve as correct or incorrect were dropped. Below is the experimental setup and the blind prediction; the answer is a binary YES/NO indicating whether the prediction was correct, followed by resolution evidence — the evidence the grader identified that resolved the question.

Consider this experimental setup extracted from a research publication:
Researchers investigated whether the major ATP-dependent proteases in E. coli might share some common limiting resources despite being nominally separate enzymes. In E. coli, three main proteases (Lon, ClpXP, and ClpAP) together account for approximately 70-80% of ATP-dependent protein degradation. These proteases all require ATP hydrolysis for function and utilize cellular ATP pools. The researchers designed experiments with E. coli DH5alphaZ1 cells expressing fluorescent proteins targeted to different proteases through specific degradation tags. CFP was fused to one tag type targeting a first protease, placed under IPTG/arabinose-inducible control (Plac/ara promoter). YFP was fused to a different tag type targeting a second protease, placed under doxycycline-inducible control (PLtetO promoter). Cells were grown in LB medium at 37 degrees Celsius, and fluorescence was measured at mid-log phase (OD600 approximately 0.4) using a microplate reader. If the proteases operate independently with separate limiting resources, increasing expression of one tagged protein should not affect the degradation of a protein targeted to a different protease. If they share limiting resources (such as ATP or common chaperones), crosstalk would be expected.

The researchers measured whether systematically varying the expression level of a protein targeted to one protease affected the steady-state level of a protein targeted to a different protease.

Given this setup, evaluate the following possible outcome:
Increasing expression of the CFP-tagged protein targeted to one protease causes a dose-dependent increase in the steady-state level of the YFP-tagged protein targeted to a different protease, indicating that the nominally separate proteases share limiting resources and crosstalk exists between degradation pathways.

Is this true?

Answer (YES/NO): YES